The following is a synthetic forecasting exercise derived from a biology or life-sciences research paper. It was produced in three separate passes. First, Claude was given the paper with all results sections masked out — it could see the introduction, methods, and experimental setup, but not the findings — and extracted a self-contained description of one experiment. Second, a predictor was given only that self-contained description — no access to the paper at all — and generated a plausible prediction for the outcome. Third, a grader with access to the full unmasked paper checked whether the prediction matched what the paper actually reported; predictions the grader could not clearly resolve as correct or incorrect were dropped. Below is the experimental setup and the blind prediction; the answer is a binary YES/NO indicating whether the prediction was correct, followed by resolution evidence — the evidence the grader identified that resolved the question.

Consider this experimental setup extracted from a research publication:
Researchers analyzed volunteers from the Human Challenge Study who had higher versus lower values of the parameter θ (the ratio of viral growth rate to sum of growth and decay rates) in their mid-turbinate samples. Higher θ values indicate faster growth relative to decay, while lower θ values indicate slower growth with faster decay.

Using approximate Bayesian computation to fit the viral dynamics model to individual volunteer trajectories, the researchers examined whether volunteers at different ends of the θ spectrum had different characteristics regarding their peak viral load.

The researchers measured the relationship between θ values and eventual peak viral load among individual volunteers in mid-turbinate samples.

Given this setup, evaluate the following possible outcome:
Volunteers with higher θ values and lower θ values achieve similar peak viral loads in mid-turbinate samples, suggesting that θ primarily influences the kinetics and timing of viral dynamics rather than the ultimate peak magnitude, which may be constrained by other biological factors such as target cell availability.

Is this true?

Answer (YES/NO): NO